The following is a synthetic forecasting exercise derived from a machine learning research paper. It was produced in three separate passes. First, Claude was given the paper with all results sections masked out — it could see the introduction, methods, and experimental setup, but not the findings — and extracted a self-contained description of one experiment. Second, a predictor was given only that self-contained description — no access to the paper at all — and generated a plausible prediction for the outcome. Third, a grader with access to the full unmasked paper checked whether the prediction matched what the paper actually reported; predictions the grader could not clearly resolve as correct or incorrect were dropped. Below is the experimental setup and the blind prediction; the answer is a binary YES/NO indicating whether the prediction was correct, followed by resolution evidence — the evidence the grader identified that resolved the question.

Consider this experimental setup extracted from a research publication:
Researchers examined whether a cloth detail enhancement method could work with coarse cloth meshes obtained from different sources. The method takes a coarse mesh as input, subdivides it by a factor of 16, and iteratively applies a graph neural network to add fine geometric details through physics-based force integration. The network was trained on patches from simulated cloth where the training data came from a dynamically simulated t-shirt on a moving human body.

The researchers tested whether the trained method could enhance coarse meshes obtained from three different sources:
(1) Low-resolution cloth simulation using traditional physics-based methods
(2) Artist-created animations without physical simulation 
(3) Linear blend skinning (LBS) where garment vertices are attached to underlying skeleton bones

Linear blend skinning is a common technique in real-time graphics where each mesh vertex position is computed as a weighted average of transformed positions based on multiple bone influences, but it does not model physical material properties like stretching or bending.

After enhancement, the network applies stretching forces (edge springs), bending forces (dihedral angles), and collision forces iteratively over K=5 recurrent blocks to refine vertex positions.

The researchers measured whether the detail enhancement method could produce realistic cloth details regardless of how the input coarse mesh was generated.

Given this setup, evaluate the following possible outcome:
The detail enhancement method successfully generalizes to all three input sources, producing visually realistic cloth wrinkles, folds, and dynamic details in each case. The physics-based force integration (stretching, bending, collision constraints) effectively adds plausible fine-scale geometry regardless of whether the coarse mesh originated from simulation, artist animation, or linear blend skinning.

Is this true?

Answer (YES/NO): YES